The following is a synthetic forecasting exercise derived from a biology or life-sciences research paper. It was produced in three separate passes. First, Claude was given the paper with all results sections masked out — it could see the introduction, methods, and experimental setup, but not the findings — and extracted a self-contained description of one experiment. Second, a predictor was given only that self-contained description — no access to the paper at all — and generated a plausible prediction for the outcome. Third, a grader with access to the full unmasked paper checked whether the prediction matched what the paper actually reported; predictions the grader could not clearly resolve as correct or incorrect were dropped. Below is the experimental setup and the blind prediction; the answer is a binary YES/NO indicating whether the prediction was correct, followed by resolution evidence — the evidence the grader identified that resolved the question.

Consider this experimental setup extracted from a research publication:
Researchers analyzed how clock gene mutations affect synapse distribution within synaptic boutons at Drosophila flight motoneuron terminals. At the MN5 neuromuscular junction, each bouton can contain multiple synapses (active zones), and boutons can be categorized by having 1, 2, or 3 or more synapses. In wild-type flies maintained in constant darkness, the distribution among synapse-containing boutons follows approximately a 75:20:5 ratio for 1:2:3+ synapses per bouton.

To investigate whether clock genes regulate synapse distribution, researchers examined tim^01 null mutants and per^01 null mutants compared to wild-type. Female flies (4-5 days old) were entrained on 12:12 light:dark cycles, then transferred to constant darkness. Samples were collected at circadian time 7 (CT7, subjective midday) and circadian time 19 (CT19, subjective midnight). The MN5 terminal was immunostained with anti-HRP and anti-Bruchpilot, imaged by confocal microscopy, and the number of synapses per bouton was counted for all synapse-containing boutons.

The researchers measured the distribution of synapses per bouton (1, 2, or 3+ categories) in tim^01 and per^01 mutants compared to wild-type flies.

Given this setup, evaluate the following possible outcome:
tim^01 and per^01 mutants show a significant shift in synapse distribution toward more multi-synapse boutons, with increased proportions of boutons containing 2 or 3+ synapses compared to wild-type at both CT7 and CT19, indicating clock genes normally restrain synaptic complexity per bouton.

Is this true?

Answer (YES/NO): YES